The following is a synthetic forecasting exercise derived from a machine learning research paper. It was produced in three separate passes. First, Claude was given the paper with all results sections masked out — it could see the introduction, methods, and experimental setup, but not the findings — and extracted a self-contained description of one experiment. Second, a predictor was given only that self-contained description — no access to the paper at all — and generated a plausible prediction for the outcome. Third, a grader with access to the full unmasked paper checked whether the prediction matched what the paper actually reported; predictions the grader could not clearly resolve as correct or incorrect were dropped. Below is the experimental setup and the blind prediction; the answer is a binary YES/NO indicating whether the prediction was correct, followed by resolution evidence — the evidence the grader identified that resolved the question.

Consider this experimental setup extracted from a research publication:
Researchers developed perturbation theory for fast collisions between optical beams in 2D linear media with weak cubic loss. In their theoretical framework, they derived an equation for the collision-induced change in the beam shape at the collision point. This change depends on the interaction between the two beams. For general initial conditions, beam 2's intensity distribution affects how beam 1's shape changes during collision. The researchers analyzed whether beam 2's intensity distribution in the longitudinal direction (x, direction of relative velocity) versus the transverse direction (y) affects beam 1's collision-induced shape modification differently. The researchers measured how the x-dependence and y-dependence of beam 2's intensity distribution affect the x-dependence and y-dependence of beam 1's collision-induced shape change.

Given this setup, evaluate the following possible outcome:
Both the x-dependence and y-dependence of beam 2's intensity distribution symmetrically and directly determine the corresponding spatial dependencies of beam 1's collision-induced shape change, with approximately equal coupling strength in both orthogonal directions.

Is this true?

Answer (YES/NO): NO